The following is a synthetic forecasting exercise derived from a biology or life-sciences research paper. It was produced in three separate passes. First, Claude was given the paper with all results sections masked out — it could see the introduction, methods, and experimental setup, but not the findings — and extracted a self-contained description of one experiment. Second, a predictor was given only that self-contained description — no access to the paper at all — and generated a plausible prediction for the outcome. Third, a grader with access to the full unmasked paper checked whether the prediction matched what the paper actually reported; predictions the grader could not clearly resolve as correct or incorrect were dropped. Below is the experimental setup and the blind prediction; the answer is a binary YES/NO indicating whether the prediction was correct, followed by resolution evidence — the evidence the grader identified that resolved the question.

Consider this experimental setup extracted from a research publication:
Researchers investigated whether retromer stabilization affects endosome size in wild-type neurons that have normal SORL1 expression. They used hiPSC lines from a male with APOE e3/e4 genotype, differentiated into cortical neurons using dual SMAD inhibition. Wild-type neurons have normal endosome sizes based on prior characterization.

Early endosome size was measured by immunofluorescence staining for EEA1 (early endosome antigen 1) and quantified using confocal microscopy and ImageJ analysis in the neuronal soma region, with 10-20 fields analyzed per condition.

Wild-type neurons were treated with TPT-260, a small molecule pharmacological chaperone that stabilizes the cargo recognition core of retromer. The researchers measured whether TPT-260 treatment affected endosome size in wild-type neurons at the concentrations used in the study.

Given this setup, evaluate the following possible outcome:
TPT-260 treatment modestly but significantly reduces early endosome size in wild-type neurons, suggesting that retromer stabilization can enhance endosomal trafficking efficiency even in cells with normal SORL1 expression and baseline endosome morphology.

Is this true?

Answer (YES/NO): NO